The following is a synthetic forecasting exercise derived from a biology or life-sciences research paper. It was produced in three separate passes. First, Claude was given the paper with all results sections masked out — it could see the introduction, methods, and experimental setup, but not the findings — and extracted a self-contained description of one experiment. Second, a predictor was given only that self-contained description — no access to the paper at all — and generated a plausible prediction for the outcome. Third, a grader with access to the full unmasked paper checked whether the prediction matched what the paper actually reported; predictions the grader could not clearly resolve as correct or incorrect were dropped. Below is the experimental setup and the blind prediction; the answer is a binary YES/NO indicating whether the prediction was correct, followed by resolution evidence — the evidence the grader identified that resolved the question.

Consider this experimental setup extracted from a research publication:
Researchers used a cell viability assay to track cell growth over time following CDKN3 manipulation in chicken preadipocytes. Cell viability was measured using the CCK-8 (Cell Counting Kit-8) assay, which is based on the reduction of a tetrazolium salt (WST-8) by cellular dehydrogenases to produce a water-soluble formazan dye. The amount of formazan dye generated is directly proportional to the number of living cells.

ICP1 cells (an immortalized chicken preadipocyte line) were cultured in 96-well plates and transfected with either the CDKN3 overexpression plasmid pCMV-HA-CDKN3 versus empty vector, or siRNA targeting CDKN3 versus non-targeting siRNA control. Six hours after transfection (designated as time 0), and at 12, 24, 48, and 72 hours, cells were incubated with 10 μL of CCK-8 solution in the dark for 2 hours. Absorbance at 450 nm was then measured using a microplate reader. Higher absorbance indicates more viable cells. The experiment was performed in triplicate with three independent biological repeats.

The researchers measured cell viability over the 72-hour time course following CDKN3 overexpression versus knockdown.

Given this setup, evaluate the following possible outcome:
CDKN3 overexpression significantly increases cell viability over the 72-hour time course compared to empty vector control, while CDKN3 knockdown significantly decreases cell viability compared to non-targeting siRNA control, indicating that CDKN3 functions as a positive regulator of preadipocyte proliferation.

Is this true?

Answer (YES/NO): YES